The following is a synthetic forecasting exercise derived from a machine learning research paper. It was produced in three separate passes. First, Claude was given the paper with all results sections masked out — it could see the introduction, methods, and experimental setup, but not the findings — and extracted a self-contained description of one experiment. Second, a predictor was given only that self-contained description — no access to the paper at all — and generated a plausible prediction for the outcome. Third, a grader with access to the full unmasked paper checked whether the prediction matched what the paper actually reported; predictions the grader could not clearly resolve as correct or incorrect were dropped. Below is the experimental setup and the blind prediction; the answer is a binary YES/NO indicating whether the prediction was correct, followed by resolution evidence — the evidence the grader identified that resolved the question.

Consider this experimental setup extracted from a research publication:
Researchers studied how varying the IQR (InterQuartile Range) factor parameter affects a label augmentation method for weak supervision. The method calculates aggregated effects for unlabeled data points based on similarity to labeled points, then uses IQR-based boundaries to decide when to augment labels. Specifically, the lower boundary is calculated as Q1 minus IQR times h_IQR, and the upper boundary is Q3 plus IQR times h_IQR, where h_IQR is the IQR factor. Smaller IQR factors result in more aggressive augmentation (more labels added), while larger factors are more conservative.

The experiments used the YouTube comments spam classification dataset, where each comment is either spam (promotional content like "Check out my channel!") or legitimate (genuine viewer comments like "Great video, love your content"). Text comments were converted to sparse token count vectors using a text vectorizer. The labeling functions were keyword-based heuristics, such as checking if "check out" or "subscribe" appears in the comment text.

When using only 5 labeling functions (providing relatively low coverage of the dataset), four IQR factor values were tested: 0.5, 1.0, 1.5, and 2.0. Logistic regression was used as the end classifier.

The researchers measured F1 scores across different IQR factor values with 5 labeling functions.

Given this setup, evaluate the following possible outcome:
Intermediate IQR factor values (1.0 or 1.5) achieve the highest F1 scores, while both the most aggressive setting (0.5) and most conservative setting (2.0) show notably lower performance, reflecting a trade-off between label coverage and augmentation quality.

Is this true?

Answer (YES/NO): NO